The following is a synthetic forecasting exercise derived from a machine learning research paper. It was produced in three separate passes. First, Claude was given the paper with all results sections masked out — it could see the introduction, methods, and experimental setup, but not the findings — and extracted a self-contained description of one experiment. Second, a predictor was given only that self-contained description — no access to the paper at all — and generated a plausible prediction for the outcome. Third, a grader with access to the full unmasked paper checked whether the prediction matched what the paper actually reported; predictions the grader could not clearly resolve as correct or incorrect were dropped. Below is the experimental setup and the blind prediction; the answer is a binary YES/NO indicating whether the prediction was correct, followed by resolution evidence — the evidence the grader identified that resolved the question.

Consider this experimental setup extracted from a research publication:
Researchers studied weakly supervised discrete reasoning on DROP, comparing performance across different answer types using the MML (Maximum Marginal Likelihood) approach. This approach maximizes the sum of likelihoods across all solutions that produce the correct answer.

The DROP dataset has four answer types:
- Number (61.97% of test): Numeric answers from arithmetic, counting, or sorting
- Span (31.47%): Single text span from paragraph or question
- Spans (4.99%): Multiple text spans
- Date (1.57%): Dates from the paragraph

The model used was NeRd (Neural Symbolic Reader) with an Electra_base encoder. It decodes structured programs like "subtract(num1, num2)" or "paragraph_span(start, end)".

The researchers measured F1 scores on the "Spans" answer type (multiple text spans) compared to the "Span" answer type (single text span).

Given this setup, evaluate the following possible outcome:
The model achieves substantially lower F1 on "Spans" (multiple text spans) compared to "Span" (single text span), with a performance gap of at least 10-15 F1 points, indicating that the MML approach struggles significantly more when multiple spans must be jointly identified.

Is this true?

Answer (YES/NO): NO